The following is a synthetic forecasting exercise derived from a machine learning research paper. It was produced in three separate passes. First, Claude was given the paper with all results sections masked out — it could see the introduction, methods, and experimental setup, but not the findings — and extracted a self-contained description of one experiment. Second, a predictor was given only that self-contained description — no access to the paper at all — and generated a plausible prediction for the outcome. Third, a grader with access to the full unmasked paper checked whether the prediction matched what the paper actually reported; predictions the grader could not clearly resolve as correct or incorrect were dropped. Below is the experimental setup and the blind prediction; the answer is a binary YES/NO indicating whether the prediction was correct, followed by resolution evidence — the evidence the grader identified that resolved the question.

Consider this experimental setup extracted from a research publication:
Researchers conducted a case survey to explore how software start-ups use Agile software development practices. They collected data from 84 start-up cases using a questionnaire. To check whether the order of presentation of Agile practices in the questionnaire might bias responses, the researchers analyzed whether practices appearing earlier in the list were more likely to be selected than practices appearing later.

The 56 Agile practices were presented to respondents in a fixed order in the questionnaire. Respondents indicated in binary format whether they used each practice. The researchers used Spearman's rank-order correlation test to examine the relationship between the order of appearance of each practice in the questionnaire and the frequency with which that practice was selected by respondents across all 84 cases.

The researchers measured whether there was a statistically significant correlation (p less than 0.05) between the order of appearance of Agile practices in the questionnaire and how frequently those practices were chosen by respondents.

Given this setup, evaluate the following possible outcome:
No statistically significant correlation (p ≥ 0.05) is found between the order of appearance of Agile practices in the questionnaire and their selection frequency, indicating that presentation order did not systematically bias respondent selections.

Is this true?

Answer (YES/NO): YES